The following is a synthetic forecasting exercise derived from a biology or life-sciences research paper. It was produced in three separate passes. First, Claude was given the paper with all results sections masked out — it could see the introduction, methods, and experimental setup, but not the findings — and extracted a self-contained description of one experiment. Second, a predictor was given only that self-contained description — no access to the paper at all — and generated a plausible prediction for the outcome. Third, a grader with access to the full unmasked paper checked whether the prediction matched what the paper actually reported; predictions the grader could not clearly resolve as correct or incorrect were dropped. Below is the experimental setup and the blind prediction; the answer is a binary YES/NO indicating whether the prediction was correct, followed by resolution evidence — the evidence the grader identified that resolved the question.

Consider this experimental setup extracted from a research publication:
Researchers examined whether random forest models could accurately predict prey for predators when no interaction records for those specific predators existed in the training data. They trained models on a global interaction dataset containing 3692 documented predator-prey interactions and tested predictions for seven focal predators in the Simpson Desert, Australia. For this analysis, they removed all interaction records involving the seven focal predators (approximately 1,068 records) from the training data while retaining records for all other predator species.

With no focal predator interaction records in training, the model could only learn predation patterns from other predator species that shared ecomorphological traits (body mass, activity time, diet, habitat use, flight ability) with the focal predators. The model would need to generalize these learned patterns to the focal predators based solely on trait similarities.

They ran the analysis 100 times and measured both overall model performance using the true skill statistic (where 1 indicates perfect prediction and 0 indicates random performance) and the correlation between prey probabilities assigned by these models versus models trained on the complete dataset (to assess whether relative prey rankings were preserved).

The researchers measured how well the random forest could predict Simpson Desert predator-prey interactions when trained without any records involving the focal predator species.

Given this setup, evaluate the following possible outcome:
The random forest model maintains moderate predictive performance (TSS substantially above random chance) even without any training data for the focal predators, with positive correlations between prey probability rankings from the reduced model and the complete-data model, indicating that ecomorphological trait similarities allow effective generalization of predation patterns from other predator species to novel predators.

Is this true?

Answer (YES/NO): NO